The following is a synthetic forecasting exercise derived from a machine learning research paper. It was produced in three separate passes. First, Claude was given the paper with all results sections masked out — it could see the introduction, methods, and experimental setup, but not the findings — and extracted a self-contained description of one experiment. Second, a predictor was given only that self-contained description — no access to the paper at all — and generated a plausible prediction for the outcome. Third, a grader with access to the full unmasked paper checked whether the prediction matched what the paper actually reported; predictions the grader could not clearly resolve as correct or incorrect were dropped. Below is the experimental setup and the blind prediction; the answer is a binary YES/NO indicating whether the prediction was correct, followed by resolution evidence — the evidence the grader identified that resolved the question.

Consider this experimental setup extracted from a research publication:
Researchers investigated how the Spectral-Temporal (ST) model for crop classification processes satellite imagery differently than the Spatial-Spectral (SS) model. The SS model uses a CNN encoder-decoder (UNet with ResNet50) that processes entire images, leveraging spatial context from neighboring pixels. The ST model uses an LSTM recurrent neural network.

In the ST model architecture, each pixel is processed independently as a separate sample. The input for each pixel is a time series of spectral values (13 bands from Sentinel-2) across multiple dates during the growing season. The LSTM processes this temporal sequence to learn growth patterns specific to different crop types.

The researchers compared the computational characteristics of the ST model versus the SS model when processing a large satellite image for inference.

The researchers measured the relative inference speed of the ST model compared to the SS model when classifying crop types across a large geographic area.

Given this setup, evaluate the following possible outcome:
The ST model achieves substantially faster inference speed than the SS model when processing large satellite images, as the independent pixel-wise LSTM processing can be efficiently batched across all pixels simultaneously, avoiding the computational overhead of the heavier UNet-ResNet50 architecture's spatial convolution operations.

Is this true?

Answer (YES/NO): NO